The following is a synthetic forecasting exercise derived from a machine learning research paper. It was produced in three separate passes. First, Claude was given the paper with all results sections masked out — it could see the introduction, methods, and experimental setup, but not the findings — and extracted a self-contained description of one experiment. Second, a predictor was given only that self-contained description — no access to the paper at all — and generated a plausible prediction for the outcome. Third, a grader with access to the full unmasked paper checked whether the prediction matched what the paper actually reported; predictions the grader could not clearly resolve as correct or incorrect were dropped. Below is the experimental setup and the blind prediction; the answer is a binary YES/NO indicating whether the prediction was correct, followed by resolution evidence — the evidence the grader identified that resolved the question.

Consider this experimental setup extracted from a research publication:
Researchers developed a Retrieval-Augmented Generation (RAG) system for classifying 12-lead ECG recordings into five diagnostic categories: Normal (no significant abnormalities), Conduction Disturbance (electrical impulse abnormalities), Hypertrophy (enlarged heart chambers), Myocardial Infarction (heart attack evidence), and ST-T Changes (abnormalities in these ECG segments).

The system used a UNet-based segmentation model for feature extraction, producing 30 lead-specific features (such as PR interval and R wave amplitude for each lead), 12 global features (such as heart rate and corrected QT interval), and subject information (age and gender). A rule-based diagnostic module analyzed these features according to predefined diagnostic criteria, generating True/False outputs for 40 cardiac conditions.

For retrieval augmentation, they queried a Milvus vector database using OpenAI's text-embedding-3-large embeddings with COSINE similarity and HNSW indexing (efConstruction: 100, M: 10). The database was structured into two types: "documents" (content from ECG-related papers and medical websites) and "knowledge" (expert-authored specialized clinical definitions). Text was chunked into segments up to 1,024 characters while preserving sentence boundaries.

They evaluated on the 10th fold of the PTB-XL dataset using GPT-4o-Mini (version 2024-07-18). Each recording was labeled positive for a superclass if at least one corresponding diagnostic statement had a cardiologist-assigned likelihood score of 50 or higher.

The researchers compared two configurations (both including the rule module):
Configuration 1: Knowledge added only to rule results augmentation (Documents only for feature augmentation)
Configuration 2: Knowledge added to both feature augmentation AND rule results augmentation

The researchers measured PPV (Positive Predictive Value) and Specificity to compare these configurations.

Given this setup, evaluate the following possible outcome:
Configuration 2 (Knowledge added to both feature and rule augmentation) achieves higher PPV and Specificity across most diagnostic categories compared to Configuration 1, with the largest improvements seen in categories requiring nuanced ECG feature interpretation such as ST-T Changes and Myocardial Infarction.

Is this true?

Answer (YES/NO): NO